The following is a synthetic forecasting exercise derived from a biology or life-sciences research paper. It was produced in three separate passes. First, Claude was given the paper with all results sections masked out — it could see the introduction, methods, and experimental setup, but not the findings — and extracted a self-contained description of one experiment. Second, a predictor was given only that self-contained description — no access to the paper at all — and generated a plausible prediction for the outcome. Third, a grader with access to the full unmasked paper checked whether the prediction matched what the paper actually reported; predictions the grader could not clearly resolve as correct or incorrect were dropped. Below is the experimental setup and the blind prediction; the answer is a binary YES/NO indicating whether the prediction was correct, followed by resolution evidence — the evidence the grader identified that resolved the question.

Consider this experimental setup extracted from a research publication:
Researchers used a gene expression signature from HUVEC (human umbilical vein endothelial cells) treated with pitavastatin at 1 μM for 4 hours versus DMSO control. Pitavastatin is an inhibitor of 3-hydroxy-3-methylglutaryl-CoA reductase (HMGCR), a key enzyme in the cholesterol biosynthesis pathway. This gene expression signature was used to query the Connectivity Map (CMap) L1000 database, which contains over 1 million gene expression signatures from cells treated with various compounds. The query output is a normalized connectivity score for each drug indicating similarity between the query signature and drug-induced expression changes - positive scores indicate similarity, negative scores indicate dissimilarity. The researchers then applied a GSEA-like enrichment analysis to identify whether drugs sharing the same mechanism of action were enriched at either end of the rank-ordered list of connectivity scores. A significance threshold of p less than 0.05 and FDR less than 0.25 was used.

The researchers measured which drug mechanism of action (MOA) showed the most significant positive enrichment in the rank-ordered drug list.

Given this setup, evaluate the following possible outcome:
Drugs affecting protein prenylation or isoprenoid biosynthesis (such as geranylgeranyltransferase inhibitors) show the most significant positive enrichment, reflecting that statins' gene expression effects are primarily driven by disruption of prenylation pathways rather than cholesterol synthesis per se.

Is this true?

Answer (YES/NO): NO